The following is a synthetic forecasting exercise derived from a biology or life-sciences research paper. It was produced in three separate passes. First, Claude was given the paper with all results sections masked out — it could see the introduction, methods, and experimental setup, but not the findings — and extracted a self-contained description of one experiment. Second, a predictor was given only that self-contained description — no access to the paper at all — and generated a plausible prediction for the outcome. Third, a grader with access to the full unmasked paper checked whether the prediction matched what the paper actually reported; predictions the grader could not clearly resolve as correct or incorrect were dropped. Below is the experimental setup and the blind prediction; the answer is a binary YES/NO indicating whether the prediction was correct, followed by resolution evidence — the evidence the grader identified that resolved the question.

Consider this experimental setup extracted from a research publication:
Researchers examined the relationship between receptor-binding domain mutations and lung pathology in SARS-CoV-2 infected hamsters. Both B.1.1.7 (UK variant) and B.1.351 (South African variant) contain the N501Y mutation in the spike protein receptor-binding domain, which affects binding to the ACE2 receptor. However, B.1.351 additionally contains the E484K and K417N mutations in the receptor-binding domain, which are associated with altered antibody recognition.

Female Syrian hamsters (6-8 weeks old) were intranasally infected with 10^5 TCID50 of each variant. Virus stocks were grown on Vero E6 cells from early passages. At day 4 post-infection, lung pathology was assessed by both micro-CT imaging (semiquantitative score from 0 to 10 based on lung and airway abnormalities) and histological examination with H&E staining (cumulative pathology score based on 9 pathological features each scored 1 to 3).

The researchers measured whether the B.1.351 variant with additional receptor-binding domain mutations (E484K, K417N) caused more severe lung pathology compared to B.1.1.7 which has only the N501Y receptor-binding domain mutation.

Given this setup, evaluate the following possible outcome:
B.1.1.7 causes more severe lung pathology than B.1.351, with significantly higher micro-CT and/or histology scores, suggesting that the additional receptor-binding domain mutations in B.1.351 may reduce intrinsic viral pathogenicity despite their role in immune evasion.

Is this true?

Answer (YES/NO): NO